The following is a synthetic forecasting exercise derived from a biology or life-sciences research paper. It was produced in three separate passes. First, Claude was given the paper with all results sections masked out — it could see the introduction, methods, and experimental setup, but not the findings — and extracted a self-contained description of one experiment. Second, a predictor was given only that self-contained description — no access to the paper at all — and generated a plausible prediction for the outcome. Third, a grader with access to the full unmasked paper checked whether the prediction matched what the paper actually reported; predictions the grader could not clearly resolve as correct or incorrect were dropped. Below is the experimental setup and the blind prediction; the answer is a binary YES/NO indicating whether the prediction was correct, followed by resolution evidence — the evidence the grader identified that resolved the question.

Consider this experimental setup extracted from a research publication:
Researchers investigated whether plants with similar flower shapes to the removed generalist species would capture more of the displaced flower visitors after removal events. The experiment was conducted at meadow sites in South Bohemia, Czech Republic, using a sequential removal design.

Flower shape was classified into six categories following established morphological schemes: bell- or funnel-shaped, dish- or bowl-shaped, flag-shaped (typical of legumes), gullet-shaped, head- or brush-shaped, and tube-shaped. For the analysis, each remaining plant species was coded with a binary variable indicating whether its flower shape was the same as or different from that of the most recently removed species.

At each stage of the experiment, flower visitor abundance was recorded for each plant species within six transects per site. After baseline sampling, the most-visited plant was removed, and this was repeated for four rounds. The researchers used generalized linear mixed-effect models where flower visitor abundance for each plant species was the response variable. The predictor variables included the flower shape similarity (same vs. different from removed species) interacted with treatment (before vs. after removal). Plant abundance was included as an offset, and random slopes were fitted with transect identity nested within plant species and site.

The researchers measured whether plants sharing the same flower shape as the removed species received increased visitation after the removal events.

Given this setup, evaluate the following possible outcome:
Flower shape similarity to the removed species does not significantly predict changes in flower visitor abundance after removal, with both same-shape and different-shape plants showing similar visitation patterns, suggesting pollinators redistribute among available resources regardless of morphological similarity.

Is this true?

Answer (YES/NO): NO